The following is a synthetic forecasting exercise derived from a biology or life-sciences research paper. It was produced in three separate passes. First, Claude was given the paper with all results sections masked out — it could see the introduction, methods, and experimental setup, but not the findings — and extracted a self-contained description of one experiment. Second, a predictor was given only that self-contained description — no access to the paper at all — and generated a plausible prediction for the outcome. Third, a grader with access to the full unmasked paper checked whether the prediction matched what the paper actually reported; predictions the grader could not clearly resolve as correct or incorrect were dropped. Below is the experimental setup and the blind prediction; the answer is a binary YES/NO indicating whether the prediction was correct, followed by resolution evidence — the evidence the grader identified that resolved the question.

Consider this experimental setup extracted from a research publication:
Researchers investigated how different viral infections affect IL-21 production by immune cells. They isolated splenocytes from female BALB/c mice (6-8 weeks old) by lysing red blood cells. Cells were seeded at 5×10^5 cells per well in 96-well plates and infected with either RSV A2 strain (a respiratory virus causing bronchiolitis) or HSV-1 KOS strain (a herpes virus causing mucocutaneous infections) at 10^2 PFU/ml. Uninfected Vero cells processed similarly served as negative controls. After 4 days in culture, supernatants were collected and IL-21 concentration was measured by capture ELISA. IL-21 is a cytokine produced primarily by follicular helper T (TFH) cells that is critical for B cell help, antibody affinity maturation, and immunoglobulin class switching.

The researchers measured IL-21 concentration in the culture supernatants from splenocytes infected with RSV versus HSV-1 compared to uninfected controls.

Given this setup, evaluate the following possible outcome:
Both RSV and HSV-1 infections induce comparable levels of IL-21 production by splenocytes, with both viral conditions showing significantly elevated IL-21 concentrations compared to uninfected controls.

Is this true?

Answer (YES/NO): NO